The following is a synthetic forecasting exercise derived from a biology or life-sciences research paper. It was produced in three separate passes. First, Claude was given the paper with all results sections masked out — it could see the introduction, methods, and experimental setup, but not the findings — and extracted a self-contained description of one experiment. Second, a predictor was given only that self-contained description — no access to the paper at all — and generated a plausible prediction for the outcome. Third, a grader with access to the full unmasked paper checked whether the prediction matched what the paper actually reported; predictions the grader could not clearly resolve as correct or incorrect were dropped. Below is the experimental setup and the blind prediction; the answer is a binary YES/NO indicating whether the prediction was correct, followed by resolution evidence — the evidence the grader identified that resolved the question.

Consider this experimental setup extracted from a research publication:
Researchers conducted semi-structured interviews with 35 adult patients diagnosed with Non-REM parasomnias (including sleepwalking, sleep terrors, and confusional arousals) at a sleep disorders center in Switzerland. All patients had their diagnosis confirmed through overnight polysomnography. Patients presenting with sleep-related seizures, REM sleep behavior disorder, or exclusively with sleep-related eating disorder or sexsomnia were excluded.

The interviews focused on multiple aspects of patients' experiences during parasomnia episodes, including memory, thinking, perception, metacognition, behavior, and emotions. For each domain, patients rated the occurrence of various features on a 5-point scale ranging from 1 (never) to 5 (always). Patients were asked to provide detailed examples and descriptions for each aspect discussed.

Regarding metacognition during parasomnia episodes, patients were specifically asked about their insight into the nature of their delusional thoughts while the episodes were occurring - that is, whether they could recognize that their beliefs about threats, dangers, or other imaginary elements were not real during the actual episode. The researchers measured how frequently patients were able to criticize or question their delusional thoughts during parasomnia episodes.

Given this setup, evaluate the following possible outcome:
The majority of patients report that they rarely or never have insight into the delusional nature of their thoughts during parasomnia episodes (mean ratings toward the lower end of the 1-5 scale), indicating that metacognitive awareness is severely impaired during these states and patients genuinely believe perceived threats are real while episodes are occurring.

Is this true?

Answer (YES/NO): YES